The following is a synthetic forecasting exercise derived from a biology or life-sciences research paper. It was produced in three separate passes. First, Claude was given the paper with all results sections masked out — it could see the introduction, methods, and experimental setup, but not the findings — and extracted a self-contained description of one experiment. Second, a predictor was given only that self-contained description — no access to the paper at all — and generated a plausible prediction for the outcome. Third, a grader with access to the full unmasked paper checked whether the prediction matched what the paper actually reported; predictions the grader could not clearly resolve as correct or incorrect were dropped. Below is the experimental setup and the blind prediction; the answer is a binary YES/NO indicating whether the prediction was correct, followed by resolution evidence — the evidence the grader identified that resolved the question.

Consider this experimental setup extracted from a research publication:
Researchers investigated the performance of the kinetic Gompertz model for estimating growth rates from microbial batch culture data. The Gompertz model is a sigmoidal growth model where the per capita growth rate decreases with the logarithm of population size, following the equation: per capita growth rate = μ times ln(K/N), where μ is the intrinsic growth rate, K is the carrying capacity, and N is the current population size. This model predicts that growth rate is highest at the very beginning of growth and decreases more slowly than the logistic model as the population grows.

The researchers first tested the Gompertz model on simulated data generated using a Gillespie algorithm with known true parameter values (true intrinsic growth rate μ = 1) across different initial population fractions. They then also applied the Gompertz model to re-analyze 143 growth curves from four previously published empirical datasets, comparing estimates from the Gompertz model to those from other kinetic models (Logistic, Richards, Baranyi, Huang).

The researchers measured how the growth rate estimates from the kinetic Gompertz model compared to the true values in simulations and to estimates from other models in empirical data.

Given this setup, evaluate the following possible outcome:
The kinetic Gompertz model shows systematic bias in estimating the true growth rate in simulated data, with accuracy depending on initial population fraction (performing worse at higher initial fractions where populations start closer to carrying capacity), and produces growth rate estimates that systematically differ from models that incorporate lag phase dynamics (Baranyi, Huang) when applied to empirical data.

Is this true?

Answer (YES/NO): NO